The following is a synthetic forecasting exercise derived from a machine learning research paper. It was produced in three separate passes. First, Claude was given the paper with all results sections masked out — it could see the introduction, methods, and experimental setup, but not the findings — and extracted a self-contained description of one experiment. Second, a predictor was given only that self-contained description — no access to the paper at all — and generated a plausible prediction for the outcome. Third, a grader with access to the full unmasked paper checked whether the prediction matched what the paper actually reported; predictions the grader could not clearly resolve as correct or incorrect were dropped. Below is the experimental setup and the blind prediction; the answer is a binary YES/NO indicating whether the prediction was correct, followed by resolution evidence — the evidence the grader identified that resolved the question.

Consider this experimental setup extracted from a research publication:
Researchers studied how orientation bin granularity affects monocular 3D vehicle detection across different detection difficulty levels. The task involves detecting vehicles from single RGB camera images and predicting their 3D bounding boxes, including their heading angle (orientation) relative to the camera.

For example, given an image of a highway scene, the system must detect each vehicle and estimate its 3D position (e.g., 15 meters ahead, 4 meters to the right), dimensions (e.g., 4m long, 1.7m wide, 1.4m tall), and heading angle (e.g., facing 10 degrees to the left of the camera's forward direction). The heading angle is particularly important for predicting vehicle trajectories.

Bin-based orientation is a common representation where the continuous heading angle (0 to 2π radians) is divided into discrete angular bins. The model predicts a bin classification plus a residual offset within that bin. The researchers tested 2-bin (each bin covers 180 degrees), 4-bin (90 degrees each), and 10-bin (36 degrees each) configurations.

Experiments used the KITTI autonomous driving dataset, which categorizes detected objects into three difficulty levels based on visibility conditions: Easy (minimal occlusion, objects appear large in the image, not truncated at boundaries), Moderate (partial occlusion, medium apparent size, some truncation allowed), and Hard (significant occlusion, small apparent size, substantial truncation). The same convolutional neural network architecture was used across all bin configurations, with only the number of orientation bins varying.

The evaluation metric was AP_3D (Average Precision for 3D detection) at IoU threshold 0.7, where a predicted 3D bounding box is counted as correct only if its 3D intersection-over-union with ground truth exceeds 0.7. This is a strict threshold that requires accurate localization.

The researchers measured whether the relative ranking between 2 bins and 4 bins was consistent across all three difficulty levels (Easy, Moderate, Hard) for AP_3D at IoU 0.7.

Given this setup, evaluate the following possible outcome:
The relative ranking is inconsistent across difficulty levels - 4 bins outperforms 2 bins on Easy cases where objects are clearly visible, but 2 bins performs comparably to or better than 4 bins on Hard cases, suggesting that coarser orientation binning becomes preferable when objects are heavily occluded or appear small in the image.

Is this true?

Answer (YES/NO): NO